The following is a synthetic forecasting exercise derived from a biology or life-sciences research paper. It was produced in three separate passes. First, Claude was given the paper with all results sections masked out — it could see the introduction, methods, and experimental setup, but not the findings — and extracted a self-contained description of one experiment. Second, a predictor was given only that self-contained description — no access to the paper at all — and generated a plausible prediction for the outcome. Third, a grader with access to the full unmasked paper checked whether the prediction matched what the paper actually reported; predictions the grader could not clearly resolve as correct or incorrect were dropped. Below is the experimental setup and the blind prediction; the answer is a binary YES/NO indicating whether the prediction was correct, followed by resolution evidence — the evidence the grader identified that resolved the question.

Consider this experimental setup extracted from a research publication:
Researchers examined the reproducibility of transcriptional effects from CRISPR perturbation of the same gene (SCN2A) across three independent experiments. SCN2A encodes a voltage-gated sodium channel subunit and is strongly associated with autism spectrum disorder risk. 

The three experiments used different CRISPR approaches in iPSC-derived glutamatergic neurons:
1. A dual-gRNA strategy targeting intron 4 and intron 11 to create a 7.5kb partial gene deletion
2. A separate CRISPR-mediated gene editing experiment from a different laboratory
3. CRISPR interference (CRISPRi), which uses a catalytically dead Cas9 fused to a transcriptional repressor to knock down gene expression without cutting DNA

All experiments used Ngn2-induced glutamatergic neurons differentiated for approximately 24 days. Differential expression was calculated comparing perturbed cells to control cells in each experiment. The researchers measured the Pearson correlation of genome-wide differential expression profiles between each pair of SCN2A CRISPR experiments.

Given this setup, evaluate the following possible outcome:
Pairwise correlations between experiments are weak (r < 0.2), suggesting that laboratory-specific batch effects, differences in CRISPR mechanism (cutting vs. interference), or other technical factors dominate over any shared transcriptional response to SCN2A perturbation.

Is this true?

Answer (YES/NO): NO